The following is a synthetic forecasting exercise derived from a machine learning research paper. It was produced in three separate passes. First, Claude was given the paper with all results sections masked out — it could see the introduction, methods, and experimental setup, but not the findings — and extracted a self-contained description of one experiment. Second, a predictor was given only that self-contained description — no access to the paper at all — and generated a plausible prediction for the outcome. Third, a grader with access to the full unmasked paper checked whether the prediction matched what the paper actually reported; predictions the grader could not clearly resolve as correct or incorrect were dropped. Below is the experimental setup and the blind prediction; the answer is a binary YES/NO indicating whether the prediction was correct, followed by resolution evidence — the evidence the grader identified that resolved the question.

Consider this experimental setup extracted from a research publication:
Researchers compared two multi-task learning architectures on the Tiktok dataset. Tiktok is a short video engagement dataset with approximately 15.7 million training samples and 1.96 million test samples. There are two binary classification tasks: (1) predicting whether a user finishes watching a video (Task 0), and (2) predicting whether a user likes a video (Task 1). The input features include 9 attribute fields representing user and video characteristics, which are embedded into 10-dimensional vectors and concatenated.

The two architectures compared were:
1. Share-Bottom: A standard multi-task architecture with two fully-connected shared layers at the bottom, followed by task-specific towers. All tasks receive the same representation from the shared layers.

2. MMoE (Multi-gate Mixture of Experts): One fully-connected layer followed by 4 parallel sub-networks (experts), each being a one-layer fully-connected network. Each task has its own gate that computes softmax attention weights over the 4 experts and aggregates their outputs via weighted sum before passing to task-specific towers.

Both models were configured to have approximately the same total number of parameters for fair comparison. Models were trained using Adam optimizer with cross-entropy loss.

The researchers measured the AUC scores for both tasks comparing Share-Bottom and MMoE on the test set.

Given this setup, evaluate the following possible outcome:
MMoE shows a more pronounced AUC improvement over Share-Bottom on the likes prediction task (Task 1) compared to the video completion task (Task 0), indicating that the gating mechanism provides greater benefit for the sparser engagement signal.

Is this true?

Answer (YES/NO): NO